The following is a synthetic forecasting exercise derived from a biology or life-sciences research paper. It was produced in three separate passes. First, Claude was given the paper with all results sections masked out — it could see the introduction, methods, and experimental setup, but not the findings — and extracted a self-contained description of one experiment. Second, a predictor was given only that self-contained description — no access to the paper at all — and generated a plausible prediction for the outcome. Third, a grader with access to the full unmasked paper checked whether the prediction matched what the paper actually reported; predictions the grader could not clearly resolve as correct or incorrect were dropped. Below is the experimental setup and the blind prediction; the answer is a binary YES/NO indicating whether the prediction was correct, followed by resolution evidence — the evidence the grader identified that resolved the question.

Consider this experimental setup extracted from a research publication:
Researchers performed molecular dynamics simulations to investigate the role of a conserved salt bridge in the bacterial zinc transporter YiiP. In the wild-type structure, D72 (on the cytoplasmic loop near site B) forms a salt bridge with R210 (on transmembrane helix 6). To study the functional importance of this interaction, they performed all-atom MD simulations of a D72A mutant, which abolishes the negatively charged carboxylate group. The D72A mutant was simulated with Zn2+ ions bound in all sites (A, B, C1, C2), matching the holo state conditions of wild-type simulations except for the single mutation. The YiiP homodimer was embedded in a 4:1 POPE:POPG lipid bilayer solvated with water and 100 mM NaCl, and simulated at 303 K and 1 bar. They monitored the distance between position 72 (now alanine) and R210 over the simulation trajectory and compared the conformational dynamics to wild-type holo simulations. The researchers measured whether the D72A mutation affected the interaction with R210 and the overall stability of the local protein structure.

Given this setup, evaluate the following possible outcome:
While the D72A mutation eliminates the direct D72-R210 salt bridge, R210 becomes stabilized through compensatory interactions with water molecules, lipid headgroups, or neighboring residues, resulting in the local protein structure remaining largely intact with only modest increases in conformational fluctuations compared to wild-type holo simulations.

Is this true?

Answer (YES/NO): NO